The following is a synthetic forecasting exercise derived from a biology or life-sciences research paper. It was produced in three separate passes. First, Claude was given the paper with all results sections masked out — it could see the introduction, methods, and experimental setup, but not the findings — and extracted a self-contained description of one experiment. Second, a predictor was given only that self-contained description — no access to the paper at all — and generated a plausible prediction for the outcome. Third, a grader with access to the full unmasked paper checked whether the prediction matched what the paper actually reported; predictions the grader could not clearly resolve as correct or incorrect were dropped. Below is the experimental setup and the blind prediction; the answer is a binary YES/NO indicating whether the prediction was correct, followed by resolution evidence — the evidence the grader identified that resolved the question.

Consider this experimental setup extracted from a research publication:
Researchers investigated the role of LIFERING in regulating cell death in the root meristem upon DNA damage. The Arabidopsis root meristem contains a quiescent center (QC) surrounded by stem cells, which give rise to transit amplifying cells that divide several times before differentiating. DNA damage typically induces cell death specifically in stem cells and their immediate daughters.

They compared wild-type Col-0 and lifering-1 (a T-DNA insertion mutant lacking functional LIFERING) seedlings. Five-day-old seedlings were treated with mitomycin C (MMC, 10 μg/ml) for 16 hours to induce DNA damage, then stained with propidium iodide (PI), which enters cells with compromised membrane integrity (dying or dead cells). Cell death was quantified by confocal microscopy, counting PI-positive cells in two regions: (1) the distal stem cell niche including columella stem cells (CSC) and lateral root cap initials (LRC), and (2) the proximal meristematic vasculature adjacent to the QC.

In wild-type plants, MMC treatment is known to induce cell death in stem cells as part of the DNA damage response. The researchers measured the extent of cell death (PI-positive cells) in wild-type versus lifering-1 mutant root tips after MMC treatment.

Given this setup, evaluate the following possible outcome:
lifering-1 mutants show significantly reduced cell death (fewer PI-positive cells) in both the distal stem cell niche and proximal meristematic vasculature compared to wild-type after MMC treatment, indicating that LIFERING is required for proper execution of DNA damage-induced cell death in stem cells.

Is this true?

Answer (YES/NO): YES